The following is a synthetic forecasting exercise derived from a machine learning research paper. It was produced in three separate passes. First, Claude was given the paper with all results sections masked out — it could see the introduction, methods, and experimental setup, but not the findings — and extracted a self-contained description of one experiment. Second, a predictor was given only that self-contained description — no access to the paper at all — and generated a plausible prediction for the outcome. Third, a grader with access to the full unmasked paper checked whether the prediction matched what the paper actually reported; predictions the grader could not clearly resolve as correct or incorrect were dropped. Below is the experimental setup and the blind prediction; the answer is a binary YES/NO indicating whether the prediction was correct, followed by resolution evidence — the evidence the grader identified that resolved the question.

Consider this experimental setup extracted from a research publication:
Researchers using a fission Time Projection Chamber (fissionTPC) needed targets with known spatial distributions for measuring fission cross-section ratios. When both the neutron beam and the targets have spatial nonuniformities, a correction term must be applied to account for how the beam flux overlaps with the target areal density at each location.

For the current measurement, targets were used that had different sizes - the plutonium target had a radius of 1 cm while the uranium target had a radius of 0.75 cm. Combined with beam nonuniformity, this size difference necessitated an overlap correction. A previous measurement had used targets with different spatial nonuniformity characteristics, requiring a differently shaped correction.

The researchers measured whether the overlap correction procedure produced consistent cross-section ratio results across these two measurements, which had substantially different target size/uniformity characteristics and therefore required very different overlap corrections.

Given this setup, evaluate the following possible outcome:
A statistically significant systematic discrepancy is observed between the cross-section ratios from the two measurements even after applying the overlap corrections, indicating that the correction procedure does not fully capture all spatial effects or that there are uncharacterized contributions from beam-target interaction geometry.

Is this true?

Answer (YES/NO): NO